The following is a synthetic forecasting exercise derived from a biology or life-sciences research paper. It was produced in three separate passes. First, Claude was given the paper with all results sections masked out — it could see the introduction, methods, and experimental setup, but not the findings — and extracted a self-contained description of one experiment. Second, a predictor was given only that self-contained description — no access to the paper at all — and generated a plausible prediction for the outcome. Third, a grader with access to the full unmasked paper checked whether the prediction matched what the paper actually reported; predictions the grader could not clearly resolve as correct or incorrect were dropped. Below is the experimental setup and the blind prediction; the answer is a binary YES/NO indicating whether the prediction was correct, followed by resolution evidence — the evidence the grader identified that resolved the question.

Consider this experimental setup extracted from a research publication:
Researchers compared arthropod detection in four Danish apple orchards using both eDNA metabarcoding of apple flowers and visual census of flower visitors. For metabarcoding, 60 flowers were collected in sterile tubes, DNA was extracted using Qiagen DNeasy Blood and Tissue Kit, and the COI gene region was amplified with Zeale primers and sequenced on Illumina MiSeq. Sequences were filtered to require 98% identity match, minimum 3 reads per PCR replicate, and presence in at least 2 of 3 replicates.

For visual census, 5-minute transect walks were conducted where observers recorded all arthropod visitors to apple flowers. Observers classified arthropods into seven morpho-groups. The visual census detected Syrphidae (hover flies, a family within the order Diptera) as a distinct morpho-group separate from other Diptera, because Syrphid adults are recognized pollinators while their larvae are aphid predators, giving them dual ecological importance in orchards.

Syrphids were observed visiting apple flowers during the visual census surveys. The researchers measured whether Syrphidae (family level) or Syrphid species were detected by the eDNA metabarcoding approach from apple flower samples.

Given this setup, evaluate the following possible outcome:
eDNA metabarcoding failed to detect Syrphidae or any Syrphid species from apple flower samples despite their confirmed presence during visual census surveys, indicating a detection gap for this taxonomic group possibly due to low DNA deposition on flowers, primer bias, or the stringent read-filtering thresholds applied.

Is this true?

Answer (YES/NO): YES